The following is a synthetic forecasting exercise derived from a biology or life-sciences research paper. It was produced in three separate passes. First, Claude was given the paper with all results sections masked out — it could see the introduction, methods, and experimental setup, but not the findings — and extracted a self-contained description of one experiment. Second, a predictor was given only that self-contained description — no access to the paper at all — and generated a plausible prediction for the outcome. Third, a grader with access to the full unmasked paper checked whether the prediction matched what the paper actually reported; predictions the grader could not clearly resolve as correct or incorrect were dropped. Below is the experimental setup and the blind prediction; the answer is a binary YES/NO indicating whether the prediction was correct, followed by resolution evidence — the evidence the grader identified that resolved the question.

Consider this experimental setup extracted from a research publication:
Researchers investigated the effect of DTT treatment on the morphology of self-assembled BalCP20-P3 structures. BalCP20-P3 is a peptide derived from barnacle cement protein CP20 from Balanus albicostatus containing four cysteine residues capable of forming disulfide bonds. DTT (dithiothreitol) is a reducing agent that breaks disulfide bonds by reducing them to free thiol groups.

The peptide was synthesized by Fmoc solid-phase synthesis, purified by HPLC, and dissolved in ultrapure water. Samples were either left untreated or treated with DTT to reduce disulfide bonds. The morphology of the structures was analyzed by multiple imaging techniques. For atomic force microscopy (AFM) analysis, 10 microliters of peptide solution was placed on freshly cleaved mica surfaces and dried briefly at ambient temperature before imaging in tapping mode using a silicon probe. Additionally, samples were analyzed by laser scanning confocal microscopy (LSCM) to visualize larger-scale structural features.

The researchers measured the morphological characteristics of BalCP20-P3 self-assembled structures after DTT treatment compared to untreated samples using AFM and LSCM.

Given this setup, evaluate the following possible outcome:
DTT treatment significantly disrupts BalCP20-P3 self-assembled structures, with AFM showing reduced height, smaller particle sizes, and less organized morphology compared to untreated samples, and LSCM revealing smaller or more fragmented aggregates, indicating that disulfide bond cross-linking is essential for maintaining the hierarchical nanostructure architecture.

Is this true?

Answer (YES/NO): NO